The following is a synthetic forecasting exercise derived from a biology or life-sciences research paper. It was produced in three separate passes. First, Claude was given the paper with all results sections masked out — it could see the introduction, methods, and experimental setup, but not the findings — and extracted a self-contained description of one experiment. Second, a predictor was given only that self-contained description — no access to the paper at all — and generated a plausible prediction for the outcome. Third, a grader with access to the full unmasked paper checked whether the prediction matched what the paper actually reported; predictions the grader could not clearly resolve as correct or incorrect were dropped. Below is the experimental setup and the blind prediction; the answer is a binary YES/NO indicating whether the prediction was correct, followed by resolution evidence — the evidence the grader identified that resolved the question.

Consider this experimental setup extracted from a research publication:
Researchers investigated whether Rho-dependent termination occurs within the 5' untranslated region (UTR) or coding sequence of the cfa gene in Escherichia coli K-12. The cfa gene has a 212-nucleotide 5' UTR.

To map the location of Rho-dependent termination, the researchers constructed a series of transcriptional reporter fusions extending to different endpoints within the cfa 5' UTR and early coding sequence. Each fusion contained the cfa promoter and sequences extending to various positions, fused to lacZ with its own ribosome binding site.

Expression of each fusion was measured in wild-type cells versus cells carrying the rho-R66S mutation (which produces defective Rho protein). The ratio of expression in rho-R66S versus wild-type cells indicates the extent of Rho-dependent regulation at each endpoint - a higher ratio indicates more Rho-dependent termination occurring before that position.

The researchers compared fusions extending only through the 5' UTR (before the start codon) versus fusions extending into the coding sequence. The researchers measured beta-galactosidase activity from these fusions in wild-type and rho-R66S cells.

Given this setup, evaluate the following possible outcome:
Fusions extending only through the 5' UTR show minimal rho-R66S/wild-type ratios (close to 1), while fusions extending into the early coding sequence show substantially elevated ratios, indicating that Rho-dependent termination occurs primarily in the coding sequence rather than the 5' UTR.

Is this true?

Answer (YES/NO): NO